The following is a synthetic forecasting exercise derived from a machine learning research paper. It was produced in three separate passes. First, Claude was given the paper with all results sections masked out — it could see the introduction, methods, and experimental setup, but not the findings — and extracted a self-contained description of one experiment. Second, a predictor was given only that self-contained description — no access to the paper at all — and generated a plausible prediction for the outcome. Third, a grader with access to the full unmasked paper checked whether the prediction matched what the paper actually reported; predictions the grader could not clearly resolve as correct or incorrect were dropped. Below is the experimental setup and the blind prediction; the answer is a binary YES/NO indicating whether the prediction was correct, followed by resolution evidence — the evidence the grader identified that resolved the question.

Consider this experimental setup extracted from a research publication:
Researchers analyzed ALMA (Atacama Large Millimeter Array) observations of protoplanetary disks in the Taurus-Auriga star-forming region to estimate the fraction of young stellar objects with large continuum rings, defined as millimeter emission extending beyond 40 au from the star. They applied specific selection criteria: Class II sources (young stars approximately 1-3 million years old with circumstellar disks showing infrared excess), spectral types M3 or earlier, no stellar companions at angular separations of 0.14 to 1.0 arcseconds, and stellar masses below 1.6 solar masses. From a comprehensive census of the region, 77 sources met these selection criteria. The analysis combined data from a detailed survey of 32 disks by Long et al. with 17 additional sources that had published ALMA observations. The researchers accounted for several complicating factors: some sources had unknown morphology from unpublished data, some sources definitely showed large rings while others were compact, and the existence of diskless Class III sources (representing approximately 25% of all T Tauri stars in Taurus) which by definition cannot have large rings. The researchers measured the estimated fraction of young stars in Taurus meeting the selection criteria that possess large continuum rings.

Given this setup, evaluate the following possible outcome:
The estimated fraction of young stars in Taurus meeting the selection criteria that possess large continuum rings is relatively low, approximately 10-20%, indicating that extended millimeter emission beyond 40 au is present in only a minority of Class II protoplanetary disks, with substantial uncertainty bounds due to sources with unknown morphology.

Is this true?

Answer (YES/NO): YES